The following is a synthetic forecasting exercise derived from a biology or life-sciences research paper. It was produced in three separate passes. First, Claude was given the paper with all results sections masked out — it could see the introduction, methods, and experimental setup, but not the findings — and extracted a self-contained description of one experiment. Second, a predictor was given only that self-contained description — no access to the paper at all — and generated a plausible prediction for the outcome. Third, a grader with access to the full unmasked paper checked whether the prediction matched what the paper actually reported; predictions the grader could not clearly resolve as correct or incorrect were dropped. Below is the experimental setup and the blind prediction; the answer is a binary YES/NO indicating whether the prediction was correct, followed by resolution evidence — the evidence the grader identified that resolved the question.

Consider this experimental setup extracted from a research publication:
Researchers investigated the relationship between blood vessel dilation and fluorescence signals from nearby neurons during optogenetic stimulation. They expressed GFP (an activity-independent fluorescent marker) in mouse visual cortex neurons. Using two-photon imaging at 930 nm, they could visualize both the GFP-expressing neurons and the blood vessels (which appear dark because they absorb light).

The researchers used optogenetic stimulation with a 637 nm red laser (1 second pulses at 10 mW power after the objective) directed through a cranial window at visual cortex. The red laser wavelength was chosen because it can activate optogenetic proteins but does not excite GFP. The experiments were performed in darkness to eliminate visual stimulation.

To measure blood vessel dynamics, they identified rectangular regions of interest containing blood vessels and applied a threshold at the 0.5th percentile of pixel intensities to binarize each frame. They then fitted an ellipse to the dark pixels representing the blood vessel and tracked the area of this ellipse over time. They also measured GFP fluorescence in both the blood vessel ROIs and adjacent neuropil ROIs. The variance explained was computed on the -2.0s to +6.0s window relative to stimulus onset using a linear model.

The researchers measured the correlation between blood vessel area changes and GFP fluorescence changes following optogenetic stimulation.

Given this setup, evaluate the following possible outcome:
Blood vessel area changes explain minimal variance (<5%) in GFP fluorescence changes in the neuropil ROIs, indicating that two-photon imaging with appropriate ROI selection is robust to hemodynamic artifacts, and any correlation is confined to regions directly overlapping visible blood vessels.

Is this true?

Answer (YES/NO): NO